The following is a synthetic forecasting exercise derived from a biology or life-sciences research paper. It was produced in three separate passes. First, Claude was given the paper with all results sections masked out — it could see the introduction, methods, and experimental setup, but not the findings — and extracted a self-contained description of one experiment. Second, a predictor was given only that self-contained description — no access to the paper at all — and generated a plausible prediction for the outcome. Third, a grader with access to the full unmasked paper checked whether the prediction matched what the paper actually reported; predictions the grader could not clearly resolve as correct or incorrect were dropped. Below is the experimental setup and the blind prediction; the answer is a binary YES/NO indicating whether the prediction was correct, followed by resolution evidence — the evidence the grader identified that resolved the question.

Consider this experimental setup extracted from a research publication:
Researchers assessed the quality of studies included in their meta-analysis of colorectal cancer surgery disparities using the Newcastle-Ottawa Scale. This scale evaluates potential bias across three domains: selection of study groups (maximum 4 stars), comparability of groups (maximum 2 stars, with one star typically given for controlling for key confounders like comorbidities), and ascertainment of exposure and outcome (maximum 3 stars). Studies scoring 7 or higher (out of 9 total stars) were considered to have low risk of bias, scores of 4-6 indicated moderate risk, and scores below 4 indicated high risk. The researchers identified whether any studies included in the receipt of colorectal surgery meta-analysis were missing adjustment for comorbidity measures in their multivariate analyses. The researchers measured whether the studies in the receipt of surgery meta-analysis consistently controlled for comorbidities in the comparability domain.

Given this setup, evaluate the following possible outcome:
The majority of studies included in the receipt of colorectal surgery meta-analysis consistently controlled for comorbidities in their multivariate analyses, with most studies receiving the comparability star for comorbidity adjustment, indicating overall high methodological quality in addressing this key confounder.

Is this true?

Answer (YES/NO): NO